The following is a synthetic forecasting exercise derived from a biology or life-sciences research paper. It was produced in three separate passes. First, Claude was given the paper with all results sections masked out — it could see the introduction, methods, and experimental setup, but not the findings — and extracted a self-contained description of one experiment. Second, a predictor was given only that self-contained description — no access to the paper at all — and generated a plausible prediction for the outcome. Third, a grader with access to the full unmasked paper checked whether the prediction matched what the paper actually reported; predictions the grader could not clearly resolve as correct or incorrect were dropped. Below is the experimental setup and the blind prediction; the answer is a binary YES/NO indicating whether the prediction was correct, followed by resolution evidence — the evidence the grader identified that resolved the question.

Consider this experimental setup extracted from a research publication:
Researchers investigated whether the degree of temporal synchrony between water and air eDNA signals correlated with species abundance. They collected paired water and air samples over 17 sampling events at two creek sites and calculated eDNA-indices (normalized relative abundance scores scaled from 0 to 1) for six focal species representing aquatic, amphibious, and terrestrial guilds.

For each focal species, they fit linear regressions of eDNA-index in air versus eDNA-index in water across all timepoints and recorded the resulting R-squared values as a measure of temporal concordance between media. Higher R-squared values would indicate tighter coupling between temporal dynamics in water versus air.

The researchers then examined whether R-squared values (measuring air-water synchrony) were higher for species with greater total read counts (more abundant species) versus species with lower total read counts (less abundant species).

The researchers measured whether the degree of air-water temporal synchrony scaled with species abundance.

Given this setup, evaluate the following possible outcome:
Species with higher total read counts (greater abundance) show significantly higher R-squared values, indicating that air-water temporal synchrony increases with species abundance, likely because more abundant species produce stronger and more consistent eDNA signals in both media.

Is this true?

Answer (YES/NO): YES